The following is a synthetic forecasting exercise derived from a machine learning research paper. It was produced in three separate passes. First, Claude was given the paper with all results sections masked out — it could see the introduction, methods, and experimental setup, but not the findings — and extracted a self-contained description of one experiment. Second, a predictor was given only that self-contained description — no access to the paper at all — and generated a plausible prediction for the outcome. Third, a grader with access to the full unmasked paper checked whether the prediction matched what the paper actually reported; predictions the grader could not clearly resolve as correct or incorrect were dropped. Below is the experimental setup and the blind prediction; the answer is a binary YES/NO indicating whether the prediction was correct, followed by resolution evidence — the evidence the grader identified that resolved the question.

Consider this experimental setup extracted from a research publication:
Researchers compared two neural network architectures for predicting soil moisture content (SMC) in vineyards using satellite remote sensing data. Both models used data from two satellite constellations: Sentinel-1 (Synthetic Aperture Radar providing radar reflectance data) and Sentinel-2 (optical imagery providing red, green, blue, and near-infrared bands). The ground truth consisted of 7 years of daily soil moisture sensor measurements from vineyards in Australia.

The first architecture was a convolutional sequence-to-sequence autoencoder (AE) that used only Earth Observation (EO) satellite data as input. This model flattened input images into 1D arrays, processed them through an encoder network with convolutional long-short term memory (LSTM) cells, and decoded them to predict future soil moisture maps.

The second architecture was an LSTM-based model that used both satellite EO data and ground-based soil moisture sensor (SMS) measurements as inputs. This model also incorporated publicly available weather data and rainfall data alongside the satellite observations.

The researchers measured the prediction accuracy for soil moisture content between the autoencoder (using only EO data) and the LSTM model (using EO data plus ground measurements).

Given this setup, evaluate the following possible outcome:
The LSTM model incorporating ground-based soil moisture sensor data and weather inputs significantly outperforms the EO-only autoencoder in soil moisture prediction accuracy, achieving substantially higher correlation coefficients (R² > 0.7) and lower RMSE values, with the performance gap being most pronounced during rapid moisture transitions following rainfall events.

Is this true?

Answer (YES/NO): NO